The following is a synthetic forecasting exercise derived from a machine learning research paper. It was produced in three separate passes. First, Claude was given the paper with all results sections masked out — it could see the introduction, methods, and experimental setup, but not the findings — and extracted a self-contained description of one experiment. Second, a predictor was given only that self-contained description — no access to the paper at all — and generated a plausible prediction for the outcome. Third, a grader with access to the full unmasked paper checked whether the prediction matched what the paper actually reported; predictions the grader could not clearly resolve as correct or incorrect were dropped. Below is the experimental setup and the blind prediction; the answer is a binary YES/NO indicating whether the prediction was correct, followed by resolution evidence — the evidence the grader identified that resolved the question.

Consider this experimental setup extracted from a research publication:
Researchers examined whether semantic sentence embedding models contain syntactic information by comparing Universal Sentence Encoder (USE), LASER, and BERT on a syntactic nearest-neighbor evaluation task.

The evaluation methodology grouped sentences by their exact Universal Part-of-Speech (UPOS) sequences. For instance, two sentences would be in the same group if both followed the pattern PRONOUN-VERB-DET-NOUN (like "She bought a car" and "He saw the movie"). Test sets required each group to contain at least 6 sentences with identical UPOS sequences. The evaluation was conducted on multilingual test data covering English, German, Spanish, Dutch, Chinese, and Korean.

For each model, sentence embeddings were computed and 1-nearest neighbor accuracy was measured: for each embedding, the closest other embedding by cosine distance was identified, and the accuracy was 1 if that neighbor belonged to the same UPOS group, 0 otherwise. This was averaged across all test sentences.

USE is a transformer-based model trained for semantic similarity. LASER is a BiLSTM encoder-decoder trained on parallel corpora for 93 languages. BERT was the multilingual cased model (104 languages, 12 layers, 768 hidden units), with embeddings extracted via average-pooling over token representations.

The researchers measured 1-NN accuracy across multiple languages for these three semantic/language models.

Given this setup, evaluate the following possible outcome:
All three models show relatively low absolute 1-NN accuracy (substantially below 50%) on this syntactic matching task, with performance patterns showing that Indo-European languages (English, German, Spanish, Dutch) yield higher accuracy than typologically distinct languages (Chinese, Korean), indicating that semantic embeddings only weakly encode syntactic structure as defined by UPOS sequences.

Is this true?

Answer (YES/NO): NO